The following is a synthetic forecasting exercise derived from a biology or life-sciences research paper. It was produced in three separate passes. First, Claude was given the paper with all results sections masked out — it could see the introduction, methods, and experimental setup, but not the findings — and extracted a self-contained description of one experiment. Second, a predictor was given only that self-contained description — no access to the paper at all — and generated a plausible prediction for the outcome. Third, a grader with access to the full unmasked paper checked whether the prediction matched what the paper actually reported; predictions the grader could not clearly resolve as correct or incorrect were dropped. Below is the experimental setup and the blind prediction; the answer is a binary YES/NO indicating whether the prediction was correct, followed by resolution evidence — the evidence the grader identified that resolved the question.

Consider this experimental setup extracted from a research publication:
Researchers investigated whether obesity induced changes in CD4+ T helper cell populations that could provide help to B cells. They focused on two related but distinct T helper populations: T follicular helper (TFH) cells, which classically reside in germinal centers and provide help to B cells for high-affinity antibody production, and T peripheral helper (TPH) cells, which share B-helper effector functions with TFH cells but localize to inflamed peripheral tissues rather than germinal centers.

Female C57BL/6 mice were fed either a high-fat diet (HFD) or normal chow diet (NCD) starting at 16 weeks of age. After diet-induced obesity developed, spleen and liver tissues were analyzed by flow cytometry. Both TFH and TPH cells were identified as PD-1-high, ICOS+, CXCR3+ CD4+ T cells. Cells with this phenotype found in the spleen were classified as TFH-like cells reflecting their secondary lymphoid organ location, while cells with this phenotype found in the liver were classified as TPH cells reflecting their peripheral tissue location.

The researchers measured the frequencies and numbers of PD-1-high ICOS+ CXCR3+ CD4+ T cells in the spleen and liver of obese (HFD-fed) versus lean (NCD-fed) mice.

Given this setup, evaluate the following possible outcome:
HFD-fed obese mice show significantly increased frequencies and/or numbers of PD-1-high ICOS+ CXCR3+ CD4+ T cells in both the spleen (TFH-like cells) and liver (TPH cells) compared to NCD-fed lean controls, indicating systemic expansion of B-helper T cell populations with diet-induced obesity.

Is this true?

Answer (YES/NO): YES